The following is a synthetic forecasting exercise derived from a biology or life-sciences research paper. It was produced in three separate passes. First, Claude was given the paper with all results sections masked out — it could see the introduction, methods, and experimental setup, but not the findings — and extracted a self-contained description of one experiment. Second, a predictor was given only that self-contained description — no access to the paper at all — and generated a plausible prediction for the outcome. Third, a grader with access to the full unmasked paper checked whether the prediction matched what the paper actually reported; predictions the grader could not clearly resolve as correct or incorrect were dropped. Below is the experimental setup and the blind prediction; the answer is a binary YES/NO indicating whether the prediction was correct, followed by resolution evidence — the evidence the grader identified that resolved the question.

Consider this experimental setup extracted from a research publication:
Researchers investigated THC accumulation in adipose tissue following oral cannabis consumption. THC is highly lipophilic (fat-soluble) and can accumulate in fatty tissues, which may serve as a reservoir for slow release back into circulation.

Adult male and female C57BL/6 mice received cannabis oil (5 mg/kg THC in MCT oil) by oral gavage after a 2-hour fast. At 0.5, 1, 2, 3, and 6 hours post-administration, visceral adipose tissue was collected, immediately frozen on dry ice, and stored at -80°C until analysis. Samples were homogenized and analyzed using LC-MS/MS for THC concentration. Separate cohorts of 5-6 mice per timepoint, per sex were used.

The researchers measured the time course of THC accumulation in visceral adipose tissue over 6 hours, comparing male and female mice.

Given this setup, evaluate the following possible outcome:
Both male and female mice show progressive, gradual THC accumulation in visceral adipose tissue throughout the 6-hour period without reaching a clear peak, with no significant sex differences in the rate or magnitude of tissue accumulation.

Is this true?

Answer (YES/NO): NO